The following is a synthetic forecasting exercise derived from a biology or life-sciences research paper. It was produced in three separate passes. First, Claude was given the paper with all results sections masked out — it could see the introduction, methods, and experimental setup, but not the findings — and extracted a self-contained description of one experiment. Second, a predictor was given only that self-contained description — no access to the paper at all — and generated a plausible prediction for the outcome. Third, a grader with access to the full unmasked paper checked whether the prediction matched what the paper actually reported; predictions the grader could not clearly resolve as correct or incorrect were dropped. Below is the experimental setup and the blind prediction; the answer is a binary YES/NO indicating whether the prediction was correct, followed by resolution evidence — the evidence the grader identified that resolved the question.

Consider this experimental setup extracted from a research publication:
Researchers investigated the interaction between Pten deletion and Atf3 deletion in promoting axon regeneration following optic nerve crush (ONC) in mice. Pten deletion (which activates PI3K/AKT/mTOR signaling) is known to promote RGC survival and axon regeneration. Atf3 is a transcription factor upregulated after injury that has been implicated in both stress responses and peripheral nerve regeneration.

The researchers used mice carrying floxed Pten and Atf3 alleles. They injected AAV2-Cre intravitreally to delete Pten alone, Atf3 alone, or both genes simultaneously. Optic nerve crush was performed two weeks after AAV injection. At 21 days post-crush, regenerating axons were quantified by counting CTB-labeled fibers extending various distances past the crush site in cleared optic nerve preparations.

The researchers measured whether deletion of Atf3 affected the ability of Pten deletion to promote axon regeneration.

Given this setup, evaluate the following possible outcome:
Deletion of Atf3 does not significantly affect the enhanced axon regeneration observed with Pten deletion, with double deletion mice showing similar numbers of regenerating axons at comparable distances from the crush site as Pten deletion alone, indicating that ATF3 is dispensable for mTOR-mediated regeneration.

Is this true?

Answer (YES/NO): NO